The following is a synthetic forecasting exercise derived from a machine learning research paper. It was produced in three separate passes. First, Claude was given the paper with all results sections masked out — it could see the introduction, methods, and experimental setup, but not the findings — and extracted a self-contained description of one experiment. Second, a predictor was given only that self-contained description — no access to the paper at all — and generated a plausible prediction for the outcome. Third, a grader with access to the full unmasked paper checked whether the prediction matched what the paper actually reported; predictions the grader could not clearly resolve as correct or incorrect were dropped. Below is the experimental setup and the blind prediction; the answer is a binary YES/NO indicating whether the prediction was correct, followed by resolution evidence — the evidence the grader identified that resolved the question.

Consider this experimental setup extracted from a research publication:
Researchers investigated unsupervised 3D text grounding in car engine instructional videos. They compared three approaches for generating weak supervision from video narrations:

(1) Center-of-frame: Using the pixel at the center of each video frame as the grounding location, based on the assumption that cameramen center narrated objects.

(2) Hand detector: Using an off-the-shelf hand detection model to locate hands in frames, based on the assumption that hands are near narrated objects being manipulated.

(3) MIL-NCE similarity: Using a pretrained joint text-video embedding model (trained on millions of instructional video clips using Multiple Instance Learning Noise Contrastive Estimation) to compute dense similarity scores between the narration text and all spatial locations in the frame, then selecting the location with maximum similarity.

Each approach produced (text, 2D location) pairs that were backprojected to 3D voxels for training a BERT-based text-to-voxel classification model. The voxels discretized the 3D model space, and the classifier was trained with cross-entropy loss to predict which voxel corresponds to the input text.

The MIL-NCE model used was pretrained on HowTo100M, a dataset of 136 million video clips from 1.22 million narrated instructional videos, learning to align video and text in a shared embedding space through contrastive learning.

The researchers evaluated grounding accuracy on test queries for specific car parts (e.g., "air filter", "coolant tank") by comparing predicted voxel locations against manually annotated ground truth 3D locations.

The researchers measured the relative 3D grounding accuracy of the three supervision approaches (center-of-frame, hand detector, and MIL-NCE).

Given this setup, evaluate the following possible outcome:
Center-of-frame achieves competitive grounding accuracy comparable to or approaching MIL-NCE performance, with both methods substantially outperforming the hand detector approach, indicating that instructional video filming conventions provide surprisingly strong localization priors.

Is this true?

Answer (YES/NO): NO